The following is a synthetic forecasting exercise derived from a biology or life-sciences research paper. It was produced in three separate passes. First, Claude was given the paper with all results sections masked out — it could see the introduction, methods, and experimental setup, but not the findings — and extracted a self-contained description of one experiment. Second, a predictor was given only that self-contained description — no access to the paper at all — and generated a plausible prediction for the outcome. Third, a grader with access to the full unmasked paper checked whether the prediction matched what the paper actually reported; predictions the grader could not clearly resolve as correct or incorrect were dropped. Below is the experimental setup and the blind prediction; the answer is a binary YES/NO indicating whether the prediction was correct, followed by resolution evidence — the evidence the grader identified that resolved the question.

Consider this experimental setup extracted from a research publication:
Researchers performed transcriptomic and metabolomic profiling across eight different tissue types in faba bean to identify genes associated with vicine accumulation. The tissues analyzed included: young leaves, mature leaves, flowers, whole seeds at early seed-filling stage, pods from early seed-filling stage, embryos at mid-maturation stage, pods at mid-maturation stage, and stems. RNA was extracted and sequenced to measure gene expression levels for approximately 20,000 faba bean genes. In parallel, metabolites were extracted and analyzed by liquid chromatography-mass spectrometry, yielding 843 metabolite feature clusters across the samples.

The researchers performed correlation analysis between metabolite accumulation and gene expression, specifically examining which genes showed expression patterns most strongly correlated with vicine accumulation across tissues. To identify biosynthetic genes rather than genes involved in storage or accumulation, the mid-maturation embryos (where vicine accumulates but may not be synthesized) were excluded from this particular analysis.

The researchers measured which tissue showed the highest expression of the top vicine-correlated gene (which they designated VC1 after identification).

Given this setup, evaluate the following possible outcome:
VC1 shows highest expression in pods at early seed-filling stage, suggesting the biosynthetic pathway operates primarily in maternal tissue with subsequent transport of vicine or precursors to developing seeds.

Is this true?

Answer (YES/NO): NO